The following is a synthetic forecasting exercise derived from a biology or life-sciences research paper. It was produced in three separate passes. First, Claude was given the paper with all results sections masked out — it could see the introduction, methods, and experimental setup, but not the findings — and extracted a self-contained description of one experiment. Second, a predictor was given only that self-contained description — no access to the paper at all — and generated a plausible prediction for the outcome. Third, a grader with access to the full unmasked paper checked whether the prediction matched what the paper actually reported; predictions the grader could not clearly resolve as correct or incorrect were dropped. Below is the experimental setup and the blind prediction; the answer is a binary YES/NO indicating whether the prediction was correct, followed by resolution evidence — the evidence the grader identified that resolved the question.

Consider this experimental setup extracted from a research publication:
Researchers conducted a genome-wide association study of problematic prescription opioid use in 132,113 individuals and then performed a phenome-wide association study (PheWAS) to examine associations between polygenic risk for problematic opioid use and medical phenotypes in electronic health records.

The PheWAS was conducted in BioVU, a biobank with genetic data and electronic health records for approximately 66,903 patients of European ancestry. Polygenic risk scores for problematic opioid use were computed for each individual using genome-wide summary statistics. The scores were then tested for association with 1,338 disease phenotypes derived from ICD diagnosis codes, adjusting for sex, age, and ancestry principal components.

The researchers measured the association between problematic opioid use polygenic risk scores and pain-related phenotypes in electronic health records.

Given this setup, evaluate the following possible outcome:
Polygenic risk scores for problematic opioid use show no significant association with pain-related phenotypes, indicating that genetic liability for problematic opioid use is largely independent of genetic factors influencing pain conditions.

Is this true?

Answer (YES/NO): NO